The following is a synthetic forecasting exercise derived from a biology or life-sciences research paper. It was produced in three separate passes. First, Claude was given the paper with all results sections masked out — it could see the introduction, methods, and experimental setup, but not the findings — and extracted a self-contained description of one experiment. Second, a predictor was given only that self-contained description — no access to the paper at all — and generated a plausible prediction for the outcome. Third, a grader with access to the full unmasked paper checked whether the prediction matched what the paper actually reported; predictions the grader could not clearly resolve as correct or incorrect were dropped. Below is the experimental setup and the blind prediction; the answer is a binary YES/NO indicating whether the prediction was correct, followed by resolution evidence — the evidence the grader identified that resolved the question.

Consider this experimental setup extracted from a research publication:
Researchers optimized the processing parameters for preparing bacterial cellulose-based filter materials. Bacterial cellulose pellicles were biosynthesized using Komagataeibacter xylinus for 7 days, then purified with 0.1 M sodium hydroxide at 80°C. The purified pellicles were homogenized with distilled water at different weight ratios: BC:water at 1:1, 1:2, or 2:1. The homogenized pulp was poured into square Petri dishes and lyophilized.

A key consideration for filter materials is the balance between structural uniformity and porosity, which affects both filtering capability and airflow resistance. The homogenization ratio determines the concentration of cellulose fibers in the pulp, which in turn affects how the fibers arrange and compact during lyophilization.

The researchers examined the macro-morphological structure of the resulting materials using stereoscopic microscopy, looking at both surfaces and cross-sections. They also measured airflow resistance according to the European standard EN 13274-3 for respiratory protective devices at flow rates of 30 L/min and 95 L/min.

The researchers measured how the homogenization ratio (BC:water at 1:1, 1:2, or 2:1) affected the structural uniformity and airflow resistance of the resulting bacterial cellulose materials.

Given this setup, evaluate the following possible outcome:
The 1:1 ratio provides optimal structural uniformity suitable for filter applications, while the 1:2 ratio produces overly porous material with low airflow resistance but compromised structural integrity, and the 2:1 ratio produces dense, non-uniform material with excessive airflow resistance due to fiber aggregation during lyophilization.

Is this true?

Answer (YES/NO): NO